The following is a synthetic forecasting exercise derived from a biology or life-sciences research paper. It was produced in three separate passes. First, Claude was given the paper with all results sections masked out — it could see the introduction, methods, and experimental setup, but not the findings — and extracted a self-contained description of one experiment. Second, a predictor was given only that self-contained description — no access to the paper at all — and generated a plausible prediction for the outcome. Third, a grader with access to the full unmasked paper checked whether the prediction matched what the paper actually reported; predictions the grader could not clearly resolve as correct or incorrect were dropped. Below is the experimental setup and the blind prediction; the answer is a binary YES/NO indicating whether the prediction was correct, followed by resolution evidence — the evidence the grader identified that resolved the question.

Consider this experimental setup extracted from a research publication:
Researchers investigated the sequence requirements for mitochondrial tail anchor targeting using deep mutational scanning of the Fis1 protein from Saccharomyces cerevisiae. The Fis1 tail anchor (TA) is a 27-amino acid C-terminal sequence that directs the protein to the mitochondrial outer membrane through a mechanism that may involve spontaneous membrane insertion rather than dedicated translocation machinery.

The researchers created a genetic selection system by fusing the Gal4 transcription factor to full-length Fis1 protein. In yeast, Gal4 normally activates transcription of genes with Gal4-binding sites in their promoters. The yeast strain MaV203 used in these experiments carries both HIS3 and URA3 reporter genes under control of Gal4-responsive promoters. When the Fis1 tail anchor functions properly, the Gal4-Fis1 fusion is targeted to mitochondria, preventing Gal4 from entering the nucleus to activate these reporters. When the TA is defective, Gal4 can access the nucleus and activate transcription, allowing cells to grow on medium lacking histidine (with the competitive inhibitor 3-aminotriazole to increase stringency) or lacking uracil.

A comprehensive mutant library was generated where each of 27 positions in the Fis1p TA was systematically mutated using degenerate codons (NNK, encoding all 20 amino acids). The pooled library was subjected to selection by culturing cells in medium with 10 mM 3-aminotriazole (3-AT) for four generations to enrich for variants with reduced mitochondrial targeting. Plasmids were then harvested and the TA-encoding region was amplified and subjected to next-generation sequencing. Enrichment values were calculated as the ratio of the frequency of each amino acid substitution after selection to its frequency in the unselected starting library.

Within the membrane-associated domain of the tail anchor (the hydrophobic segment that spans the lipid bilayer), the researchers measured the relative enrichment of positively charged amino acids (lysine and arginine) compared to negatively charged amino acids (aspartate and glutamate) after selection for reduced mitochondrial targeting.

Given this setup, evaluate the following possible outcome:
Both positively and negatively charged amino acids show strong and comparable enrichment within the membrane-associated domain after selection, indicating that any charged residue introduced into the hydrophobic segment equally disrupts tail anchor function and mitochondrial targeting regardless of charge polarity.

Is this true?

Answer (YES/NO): NO